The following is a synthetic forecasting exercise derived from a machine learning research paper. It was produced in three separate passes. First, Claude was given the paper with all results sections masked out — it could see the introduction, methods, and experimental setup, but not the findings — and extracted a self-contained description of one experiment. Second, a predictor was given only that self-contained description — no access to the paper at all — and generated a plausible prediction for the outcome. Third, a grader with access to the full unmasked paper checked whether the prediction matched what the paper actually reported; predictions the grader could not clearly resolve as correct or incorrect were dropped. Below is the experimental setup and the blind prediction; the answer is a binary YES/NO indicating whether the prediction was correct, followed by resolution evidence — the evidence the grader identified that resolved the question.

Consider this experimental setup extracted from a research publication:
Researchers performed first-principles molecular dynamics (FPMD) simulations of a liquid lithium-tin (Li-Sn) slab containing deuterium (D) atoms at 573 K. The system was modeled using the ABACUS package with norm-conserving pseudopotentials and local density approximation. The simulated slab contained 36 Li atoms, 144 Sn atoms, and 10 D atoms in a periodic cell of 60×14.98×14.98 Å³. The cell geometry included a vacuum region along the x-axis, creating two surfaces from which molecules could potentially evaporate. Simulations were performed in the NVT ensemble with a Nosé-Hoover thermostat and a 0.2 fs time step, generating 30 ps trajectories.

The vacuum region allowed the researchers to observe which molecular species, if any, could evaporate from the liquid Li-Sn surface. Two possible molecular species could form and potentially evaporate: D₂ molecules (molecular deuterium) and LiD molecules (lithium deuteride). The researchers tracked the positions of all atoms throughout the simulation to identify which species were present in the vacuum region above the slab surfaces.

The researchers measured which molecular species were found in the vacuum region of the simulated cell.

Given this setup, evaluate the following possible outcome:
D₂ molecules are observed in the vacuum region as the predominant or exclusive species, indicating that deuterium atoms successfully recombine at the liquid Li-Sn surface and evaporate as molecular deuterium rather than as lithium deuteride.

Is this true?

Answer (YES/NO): YES